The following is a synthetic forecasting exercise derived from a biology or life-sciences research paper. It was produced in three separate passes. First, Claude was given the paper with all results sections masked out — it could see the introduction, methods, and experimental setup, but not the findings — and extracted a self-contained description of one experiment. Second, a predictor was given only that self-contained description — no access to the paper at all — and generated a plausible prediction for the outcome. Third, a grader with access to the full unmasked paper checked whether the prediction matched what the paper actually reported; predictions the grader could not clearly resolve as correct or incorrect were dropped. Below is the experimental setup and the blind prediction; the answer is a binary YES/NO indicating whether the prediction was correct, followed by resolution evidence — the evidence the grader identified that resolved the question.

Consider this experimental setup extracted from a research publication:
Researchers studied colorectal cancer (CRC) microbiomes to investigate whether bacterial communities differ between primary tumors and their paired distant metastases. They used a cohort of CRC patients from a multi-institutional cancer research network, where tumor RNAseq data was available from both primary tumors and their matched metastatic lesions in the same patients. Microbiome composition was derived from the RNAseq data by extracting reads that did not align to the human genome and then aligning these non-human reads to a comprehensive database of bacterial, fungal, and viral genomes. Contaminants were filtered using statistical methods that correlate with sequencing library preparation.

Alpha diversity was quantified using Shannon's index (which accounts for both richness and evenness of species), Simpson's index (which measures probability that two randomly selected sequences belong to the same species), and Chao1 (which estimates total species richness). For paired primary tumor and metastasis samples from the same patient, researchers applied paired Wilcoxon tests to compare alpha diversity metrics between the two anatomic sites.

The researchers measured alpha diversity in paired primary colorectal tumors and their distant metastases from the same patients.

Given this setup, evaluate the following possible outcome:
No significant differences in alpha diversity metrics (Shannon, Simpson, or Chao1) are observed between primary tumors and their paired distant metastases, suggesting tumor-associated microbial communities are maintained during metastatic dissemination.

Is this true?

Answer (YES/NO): NO